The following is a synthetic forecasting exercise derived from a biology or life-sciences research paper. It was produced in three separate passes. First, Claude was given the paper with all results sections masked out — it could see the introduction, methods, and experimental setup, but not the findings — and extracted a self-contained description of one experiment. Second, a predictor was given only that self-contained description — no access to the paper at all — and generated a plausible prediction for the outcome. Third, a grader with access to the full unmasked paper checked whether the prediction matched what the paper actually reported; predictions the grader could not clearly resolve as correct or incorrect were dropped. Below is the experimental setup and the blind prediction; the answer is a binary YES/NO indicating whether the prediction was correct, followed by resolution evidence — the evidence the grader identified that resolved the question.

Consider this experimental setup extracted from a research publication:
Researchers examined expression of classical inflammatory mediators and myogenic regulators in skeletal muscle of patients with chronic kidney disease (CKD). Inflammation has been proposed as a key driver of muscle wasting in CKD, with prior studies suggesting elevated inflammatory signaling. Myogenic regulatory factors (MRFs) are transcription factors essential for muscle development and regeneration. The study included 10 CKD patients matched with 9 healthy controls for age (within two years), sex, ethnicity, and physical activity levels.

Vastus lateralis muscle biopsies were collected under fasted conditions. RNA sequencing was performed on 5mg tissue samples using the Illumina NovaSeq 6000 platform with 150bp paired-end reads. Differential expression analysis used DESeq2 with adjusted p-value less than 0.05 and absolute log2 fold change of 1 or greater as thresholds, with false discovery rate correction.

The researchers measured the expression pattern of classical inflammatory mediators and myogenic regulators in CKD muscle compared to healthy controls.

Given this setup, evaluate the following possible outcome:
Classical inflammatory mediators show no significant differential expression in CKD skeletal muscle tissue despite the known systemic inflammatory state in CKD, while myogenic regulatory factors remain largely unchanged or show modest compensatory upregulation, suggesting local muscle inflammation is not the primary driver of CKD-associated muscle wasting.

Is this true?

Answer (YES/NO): NO